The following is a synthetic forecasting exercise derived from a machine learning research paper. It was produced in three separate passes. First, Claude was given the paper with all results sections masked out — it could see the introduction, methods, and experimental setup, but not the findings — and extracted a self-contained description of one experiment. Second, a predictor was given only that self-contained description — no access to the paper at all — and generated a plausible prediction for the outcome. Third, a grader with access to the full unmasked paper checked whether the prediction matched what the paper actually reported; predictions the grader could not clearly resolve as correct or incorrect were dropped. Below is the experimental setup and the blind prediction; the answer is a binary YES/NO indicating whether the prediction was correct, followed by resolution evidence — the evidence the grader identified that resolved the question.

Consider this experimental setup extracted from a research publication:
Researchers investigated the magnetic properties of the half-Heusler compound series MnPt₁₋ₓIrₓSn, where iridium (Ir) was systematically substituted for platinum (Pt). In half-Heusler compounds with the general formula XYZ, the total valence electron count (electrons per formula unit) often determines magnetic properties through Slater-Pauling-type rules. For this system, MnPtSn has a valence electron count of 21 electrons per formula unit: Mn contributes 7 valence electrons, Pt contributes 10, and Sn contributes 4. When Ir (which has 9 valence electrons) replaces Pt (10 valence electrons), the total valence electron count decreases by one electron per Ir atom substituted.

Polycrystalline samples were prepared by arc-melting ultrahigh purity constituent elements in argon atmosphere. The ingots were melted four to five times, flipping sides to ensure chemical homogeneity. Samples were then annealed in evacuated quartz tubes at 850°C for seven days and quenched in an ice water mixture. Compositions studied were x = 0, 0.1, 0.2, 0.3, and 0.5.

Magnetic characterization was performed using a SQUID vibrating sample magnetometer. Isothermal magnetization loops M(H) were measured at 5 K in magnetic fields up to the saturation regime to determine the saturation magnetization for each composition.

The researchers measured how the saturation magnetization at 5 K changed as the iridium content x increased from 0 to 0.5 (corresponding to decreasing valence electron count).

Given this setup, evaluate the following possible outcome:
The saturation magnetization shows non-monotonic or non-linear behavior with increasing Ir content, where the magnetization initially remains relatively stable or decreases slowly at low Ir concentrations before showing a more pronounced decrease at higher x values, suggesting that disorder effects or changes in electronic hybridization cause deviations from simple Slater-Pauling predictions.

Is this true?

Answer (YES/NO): NO